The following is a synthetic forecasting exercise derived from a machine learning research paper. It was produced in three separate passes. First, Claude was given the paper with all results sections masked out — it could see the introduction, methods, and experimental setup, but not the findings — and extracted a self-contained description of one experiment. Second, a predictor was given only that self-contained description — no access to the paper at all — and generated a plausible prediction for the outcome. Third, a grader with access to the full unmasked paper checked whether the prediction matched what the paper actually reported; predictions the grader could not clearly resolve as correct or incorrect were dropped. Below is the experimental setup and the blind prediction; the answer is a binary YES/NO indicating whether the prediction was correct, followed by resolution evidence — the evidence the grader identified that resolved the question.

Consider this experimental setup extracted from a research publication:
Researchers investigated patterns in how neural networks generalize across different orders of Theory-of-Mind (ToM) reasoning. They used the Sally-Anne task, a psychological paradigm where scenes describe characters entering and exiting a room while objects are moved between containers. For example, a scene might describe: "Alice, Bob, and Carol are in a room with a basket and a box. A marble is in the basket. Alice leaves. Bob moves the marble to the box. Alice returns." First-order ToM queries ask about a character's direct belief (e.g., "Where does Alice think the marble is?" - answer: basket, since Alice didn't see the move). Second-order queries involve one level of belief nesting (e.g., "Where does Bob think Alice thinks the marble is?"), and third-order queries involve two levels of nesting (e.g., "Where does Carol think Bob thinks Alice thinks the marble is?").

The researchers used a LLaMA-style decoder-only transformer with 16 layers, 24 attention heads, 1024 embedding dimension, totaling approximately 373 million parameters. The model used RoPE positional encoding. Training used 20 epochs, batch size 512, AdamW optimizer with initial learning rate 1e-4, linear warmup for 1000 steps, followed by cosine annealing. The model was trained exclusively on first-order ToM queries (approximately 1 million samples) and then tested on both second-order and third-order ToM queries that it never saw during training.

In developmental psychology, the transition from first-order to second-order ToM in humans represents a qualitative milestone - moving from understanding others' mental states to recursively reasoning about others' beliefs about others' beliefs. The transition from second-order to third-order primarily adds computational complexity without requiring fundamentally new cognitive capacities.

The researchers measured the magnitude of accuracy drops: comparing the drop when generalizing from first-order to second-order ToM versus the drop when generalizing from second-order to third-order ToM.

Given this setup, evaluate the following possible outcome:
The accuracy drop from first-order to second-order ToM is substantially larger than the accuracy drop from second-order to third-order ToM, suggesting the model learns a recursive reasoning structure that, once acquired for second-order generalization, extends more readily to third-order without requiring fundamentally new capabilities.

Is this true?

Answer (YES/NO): YES